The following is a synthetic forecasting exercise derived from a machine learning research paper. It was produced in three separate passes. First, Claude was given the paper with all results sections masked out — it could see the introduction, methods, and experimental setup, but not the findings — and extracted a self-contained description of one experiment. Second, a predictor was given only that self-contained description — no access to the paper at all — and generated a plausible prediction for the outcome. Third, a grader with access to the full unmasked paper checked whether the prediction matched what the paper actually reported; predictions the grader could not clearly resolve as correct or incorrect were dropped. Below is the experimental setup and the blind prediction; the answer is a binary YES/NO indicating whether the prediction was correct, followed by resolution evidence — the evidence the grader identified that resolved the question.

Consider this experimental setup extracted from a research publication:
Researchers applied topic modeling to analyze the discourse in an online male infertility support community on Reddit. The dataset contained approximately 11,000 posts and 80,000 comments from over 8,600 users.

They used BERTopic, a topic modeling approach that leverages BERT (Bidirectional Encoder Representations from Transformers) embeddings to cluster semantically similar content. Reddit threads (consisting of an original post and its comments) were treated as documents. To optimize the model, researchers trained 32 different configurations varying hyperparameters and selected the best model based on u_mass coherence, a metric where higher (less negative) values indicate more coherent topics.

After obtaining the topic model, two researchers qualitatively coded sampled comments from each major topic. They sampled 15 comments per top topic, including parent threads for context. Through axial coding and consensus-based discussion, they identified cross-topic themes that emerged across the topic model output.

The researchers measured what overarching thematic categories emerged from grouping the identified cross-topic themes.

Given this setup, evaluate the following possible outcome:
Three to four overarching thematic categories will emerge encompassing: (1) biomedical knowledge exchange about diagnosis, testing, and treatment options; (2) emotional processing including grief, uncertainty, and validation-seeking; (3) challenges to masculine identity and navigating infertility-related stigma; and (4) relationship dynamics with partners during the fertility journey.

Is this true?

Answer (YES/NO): NO